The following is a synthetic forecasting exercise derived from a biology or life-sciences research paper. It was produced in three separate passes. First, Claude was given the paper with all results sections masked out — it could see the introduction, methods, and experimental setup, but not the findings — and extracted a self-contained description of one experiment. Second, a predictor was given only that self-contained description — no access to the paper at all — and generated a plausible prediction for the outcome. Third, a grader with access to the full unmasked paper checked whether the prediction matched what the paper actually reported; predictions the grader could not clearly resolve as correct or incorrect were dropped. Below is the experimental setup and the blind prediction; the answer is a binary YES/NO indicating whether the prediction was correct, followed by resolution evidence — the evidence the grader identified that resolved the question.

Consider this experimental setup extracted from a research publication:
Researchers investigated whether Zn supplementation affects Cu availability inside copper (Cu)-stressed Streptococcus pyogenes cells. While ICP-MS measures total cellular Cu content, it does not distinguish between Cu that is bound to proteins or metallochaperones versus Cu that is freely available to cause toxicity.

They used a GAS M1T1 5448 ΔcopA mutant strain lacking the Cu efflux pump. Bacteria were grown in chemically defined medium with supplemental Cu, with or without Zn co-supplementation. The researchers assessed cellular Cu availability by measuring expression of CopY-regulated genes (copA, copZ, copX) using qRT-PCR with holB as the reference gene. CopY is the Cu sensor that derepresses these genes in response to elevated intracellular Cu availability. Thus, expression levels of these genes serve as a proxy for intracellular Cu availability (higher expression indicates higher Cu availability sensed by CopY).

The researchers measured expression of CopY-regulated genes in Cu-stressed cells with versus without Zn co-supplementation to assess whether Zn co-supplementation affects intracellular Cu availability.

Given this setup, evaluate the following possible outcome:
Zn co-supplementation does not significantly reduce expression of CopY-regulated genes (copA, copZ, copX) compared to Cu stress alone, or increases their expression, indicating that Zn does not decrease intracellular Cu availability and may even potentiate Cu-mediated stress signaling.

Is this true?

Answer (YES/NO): YES